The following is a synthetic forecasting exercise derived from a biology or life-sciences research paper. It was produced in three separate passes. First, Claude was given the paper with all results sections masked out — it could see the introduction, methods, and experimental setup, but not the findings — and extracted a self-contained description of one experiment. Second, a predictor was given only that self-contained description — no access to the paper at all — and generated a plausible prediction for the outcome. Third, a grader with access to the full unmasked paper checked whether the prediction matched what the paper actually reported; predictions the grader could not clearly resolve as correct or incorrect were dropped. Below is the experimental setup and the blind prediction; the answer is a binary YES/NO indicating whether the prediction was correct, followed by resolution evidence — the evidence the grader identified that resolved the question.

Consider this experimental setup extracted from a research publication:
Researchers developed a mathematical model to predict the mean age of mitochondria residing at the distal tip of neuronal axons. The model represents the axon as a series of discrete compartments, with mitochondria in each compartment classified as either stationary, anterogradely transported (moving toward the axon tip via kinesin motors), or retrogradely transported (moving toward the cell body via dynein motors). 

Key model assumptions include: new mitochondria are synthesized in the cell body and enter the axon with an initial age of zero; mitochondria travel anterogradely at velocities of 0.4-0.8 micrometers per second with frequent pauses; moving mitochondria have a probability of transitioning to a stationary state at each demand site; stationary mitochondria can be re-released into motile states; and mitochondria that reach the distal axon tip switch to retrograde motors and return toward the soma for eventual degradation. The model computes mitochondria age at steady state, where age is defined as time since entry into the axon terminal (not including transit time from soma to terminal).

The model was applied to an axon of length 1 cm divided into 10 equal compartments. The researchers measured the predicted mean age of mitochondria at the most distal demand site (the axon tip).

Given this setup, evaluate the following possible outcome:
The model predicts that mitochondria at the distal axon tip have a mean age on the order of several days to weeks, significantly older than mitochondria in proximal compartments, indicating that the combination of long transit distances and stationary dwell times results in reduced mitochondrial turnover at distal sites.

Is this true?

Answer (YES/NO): NO